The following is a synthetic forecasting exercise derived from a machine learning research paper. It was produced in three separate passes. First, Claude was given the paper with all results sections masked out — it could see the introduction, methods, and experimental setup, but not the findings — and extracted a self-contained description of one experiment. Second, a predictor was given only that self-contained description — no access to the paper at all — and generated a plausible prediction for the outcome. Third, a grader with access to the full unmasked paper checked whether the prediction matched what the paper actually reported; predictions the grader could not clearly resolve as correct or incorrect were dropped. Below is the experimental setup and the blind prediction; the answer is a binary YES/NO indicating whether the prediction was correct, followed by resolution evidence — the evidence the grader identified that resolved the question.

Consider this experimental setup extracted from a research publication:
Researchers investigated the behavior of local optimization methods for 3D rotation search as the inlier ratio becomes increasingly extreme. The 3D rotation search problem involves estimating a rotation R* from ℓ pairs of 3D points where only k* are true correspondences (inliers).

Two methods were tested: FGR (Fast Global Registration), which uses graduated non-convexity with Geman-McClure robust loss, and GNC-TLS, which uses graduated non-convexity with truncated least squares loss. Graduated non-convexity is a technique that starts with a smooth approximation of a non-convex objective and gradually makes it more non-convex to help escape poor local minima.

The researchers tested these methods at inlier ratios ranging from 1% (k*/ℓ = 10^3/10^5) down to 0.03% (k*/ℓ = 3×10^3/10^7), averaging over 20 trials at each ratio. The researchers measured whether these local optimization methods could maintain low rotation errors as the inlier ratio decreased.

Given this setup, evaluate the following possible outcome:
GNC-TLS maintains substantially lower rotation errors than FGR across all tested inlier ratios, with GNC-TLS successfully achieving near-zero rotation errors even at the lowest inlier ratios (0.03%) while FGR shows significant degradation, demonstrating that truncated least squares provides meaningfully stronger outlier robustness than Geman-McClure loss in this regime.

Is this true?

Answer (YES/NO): NO